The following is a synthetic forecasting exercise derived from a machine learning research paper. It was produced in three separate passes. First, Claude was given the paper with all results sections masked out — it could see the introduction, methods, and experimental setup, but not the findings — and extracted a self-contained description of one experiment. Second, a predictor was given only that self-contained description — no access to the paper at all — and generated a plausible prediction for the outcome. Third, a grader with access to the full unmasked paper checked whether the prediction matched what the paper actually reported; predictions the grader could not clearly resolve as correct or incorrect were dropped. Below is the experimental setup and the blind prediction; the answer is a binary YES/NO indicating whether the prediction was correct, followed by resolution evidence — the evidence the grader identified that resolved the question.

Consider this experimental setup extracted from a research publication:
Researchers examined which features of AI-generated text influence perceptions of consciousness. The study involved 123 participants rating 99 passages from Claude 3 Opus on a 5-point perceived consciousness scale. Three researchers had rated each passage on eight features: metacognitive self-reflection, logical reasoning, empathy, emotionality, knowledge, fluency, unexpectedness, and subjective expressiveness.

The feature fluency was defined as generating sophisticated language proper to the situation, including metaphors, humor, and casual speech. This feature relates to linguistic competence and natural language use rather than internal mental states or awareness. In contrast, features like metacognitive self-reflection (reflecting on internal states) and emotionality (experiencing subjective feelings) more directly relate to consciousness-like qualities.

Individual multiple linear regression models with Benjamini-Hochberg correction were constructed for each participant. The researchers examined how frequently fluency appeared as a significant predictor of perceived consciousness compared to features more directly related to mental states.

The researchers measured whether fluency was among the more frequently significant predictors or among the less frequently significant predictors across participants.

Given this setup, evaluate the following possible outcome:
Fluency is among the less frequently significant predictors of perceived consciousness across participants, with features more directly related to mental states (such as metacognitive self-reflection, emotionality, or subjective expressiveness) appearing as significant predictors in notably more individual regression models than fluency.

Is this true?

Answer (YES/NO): YES